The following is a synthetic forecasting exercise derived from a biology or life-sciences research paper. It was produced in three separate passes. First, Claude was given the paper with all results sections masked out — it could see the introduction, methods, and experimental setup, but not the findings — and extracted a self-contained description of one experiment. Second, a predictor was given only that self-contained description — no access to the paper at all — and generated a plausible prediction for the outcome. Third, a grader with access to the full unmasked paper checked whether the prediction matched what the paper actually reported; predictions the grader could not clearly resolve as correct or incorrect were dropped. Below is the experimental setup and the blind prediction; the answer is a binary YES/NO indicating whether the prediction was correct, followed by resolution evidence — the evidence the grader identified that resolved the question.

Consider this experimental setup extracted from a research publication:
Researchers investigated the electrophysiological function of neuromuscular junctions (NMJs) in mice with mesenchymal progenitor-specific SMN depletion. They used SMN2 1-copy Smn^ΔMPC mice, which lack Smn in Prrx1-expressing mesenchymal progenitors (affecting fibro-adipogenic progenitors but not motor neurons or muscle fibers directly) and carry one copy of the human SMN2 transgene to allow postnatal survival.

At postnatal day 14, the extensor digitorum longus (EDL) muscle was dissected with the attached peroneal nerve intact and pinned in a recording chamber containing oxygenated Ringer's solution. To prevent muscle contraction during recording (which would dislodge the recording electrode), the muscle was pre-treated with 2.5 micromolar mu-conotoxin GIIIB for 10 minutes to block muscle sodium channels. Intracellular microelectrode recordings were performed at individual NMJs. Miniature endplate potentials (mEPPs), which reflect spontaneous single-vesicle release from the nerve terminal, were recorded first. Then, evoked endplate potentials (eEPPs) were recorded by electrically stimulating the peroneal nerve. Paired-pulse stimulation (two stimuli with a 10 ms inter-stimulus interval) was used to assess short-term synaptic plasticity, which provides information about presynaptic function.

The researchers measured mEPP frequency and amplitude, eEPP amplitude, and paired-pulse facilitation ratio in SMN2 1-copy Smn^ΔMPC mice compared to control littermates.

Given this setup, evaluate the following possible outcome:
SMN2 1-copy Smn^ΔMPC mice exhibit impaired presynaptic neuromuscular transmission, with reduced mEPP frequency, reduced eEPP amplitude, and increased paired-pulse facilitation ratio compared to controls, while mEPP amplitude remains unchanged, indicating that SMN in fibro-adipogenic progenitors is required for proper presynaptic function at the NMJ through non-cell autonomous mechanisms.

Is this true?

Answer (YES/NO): NO